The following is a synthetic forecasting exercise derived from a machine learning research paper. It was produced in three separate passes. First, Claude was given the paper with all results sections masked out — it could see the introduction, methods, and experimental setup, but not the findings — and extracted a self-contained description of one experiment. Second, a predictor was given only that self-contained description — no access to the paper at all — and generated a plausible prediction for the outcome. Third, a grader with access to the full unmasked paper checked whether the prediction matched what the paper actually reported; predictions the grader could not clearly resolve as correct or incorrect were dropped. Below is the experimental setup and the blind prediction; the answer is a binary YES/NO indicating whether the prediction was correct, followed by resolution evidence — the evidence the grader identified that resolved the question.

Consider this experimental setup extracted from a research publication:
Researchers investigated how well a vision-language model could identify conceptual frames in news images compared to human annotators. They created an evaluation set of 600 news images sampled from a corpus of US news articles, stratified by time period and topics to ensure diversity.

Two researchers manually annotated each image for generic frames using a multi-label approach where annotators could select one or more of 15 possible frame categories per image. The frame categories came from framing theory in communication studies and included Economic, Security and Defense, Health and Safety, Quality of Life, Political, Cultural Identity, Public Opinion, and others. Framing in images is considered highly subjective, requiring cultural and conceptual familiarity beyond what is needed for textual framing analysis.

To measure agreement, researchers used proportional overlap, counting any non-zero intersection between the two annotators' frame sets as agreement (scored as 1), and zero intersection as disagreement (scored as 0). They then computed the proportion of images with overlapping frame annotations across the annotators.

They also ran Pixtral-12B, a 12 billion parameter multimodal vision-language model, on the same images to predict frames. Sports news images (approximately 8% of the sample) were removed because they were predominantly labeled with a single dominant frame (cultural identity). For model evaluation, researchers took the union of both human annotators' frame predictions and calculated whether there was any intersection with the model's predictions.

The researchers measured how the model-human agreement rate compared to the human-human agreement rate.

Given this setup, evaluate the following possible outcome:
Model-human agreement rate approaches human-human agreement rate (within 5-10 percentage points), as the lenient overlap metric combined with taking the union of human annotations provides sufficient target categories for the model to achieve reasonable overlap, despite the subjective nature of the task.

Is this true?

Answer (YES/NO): NO